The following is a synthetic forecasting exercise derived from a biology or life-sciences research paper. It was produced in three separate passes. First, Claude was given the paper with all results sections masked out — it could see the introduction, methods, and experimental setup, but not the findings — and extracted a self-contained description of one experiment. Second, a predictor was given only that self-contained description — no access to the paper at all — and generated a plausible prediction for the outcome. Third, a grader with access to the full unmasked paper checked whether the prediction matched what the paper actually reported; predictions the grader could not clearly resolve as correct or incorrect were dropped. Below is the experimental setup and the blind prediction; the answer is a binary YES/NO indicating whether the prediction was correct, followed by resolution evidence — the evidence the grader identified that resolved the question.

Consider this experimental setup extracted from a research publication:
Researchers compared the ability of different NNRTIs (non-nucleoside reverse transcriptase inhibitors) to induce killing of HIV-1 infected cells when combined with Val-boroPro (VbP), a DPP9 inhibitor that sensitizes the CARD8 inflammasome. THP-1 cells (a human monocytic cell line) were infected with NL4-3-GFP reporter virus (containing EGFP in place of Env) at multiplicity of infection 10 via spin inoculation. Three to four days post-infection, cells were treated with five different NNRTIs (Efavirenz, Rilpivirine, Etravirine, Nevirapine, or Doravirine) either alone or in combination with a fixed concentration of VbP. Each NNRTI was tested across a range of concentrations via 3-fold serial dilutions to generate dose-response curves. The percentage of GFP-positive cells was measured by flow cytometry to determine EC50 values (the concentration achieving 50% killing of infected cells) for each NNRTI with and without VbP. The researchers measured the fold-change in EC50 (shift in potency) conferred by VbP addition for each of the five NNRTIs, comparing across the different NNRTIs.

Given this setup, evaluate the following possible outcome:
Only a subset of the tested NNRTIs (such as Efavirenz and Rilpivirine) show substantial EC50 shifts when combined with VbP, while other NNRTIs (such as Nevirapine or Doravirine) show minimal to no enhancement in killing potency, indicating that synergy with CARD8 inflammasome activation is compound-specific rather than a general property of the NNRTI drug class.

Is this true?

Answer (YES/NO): YES